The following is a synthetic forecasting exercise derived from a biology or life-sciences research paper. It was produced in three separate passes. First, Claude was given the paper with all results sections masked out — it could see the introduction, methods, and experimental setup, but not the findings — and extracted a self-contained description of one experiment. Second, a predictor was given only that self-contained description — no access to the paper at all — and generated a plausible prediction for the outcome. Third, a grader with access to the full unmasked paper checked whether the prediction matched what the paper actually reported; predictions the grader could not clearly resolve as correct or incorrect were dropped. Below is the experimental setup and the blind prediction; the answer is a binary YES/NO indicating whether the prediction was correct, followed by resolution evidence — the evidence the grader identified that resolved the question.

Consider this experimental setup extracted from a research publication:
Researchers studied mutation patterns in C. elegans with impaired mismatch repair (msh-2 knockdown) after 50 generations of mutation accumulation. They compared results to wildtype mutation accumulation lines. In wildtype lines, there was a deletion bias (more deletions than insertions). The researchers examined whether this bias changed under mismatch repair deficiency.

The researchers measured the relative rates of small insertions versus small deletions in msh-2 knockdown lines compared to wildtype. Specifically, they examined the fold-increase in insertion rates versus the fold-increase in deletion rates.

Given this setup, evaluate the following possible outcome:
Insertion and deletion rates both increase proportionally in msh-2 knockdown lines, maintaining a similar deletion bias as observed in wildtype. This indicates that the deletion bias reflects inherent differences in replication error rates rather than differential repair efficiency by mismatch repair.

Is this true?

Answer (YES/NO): NO